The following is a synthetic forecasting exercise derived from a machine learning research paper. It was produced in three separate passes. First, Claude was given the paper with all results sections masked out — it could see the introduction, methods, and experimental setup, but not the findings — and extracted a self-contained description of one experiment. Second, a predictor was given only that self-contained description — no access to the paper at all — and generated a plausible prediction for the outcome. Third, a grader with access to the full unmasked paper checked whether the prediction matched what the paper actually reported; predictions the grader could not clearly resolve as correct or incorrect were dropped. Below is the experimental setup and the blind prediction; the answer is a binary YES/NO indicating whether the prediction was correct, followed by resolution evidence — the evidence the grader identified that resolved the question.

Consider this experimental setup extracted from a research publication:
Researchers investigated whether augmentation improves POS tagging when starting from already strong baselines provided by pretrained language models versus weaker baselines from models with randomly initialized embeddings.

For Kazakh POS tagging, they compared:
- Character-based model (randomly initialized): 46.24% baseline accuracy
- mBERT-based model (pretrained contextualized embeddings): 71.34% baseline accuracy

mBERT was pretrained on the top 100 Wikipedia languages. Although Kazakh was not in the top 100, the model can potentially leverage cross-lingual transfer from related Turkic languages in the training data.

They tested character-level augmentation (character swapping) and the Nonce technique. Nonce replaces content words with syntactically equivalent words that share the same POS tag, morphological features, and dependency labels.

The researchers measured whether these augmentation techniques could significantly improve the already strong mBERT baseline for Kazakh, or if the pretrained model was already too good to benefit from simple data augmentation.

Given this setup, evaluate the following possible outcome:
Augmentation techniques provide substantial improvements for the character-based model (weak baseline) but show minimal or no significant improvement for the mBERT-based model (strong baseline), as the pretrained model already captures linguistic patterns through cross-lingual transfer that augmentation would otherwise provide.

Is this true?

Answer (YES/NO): NO